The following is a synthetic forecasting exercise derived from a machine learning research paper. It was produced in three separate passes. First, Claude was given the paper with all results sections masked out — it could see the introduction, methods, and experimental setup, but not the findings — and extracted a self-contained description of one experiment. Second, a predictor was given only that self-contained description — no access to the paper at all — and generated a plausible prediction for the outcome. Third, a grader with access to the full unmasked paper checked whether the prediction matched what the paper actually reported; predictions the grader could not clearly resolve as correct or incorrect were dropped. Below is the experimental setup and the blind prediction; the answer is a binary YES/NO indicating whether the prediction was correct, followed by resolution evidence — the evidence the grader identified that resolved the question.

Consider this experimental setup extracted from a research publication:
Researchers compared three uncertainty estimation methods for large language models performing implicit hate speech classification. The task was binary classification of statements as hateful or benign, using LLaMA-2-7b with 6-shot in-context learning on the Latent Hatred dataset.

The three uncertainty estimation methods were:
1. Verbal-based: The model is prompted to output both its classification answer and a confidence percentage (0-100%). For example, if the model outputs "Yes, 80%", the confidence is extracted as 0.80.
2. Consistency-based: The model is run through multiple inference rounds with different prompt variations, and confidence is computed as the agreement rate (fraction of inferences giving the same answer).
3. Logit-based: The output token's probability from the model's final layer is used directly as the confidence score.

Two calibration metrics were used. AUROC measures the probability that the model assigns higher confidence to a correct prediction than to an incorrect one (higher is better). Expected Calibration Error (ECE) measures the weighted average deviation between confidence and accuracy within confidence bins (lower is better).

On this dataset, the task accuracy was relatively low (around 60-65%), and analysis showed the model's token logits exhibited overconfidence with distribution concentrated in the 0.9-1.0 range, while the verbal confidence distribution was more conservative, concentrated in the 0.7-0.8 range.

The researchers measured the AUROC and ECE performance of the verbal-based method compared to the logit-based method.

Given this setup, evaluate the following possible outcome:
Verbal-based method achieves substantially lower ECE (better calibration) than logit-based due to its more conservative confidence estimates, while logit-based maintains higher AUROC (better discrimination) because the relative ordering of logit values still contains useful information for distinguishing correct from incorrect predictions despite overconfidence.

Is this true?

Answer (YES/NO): YES